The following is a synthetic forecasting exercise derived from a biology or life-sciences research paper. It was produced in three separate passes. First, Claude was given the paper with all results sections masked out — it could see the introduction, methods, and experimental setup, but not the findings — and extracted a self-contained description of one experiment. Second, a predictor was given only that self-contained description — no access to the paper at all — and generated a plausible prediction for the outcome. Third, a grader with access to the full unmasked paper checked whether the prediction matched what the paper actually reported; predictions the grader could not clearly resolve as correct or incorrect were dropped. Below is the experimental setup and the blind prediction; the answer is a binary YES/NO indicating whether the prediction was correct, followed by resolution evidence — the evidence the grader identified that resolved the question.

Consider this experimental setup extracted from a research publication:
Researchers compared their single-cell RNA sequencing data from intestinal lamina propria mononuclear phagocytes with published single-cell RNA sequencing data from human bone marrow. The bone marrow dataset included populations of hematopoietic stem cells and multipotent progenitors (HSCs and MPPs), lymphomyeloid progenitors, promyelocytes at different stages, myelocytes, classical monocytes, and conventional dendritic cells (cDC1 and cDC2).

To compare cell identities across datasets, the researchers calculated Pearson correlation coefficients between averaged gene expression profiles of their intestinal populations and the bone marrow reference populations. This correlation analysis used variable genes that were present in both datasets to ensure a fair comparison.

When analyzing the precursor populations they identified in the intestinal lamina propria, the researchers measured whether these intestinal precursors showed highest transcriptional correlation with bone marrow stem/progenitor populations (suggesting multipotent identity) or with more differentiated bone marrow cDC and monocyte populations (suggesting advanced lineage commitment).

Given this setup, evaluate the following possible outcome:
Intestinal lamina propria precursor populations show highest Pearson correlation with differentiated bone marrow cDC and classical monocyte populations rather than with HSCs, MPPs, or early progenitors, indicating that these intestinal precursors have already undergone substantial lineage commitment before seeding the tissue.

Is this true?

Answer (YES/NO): NO